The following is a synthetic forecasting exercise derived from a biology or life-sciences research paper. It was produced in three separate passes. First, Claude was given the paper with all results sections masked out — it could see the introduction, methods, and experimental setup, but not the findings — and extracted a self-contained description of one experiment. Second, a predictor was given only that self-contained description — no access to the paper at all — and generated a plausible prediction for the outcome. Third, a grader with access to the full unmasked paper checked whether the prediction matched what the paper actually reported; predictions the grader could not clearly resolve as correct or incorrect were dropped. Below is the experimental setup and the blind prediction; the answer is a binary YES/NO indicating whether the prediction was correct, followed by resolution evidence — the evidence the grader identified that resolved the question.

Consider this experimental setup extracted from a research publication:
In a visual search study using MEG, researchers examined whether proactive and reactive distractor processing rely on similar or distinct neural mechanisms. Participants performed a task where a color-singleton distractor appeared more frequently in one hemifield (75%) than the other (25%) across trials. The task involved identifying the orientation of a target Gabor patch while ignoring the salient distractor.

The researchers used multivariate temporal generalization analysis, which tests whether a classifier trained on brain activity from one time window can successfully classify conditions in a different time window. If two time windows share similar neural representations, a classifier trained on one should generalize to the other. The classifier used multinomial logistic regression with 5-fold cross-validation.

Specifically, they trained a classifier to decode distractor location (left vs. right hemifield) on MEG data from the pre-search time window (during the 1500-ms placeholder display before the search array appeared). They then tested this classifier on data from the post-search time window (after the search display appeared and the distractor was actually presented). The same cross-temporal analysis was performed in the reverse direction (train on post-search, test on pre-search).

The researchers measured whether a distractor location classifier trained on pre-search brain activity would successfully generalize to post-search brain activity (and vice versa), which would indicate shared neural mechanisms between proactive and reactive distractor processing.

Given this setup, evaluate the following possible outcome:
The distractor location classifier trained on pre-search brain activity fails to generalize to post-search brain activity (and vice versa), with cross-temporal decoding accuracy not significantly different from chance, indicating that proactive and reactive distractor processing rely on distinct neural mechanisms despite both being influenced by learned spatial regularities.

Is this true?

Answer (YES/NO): NO